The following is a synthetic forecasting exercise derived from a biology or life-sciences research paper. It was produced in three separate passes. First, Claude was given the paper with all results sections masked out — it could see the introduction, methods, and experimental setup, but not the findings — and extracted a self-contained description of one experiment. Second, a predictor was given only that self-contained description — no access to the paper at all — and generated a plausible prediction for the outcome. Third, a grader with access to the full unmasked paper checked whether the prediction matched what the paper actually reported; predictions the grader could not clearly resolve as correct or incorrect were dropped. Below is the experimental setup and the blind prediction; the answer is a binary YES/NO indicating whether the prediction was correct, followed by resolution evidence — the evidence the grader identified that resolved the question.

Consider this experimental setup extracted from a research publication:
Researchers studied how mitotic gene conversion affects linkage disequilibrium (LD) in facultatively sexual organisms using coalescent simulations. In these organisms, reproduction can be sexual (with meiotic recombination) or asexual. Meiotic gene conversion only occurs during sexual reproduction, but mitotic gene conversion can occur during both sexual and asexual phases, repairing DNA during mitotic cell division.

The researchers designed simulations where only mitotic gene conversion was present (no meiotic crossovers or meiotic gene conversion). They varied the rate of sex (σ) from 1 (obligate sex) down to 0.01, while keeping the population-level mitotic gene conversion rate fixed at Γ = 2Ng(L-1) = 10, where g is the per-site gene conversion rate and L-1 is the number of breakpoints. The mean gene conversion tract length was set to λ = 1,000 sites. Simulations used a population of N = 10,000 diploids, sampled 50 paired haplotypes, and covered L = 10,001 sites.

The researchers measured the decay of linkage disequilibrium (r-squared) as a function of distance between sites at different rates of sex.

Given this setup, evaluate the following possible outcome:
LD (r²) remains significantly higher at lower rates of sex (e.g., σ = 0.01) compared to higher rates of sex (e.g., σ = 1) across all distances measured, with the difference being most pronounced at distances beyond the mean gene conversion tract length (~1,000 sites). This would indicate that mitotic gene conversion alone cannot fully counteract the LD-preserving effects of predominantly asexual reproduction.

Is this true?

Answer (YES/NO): NO